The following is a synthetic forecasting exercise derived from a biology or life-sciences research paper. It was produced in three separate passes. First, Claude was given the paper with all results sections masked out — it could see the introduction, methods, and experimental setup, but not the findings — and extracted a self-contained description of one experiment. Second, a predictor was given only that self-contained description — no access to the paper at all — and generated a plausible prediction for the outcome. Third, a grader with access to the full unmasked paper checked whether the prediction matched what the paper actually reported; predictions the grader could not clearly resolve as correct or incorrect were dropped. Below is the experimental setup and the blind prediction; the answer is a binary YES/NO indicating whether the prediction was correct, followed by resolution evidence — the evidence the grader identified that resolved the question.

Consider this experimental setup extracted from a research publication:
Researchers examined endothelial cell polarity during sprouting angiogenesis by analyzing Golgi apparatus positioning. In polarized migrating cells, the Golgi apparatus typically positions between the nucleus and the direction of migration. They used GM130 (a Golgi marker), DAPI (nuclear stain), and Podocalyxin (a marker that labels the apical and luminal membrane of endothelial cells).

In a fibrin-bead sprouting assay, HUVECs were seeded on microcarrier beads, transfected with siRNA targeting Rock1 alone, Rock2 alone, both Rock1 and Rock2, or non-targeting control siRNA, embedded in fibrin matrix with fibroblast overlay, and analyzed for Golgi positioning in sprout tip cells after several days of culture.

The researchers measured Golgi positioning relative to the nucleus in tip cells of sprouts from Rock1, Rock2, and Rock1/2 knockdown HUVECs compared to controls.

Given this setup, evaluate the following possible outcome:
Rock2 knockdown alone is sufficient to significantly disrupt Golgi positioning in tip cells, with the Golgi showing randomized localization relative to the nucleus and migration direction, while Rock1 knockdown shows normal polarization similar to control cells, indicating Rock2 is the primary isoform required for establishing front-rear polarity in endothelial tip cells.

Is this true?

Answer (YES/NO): YES